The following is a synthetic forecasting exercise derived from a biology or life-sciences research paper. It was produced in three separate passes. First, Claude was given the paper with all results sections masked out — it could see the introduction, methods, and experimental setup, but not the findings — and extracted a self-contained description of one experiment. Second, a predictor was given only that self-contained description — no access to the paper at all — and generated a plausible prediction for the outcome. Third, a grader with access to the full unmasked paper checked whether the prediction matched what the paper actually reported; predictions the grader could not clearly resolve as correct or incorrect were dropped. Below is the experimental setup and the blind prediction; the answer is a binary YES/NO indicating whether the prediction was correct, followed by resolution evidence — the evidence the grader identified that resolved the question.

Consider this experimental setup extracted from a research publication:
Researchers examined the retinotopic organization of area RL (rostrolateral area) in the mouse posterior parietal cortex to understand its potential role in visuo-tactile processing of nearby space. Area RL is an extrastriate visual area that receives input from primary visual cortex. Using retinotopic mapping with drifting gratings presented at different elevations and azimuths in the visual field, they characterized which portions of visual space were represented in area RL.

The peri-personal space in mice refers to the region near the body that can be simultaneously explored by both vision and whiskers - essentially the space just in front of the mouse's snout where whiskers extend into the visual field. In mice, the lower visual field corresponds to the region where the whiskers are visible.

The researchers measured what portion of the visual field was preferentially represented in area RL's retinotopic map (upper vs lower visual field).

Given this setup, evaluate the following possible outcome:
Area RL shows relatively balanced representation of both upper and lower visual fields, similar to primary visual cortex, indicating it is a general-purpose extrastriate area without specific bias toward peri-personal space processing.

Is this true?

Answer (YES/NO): NO